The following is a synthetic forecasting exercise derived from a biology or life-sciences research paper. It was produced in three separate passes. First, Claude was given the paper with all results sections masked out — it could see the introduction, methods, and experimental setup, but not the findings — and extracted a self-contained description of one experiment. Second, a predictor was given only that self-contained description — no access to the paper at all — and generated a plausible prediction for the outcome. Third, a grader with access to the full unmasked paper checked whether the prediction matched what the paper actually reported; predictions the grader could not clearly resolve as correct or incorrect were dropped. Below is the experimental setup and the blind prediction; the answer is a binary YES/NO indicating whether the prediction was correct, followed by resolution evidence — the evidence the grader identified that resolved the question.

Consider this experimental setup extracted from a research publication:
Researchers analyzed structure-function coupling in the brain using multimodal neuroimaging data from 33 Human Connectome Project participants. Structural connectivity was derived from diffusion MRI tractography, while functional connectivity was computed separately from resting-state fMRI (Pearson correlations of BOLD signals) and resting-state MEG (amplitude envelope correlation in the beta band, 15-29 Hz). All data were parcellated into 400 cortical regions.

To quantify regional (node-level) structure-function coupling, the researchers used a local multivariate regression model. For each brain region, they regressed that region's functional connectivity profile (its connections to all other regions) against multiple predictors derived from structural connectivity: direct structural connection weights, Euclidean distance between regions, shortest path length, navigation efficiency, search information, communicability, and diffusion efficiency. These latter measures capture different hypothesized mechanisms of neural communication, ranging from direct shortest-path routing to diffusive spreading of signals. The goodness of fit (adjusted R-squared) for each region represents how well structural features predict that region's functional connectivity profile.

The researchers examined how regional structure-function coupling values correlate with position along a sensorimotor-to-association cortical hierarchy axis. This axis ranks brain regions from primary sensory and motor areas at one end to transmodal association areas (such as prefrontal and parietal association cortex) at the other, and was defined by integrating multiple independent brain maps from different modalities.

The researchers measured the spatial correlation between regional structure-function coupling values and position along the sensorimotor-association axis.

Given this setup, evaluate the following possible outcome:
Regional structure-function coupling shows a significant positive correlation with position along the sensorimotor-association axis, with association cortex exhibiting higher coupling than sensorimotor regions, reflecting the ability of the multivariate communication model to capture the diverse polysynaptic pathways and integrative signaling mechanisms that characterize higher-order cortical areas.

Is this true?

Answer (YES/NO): NO